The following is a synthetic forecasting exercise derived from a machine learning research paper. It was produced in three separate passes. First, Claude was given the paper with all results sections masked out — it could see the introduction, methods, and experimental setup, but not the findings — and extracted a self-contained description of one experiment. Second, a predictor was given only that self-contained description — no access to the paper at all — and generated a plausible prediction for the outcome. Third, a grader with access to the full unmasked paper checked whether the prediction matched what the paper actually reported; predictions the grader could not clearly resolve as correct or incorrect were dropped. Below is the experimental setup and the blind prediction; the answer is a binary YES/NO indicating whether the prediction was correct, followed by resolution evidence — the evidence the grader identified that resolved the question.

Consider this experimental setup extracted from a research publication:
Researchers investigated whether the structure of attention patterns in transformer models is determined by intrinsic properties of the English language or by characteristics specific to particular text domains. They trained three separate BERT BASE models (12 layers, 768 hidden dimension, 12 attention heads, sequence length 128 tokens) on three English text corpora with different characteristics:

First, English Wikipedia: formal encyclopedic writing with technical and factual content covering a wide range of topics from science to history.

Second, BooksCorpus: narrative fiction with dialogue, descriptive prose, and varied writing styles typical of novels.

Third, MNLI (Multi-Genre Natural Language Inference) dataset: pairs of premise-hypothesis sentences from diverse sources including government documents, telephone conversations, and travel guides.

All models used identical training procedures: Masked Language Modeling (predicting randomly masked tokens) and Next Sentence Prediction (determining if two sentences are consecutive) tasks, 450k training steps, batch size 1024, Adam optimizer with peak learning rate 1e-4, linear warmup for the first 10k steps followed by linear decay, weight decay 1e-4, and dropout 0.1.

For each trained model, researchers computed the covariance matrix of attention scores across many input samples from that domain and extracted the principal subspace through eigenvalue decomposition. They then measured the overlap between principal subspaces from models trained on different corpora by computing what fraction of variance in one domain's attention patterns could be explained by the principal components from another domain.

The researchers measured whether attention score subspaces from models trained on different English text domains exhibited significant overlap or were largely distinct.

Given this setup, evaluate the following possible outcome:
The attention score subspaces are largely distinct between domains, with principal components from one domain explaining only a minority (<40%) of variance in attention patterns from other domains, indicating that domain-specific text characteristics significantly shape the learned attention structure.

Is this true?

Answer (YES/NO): NO